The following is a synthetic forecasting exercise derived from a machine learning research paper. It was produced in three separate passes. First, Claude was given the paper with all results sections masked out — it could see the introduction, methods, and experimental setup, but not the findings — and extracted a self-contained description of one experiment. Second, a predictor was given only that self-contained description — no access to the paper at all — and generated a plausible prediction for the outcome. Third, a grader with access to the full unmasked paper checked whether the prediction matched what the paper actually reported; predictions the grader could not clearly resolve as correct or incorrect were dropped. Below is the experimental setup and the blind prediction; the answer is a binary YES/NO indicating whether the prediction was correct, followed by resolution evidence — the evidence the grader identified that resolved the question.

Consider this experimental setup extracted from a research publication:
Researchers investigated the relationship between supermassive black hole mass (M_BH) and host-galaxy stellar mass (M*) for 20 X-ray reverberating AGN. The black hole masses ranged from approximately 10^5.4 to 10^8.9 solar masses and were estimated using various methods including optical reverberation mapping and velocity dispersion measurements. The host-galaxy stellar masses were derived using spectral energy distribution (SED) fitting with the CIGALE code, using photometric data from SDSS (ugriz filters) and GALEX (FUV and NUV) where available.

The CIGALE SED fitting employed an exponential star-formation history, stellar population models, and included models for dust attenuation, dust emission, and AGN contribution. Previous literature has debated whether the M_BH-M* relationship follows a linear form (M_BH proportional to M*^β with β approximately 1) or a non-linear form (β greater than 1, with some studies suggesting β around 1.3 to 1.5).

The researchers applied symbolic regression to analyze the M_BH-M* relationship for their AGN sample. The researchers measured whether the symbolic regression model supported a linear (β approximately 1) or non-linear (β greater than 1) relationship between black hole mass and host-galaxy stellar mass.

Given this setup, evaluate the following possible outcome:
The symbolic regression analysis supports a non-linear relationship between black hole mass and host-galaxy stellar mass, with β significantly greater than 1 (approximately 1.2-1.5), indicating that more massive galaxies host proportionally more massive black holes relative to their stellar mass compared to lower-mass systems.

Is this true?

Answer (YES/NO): NO